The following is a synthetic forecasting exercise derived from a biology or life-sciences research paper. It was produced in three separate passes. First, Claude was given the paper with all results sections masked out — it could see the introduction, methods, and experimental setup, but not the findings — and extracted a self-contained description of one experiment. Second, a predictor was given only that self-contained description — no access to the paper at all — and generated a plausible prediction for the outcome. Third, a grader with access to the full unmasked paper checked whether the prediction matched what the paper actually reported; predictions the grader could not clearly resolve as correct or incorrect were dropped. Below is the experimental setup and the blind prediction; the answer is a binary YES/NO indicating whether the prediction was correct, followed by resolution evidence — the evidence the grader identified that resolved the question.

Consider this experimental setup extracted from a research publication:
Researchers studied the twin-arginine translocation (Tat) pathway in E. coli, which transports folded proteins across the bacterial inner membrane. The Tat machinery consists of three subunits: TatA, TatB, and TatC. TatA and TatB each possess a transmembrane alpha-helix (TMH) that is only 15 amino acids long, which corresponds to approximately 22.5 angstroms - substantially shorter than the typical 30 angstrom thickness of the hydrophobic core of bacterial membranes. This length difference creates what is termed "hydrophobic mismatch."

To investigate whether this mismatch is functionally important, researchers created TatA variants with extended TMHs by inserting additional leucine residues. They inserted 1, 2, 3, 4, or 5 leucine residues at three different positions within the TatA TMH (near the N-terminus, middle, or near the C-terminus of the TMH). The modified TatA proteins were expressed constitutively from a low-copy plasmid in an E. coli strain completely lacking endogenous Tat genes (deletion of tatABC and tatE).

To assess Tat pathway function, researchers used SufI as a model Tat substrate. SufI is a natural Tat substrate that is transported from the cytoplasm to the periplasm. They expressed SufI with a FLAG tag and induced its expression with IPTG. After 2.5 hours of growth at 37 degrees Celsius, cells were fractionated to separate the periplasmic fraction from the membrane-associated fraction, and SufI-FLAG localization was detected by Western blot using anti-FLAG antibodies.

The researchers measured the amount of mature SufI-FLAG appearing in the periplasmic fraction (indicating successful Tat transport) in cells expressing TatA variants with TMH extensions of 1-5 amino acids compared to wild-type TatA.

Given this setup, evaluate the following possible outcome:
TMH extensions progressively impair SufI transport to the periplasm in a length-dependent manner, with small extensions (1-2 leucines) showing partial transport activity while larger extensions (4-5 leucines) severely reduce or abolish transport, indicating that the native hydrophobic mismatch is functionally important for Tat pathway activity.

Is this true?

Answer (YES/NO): YES